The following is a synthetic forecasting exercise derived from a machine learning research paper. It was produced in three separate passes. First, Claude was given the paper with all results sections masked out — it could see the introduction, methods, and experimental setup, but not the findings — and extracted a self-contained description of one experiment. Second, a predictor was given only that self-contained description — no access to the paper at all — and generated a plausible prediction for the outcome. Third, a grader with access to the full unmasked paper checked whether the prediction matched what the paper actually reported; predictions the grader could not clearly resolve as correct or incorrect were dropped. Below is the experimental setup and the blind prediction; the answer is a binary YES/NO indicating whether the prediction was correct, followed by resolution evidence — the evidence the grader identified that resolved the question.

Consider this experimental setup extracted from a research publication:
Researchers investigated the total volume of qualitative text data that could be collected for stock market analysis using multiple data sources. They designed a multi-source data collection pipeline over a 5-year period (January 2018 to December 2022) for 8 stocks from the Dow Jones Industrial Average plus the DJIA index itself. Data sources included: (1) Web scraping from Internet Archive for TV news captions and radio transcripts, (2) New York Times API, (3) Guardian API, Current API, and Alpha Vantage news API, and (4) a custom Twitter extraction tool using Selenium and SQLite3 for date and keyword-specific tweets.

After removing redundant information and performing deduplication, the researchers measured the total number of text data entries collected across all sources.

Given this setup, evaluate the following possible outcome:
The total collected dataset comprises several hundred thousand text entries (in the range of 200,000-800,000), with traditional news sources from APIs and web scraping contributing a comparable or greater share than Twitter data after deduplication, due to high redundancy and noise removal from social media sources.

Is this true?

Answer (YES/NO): NO